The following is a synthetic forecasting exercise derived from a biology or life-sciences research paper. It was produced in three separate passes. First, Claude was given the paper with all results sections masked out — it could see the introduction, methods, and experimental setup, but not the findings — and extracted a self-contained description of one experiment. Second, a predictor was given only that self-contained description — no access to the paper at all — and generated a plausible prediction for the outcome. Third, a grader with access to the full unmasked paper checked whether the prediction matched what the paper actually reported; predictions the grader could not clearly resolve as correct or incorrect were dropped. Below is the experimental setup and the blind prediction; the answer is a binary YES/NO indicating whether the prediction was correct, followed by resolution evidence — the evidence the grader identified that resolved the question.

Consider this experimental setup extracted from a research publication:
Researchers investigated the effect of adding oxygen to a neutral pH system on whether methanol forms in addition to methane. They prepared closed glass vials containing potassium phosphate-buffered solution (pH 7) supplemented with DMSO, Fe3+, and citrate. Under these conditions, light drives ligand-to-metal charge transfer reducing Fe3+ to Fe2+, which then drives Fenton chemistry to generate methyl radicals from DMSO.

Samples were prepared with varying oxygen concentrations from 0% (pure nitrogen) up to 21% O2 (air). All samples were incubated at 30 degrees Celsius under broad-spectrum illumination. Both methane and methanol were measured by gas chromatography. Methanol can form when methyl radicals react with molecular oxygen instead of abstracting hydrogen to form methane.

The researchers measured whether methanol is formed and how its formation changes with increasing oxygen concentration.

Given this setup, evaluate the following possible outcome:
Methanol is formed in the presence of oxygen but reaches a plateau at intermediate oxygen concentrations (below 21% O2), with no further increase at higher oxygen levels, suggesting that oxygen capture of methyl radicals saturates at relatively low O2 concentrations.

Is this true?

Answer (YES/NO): NO